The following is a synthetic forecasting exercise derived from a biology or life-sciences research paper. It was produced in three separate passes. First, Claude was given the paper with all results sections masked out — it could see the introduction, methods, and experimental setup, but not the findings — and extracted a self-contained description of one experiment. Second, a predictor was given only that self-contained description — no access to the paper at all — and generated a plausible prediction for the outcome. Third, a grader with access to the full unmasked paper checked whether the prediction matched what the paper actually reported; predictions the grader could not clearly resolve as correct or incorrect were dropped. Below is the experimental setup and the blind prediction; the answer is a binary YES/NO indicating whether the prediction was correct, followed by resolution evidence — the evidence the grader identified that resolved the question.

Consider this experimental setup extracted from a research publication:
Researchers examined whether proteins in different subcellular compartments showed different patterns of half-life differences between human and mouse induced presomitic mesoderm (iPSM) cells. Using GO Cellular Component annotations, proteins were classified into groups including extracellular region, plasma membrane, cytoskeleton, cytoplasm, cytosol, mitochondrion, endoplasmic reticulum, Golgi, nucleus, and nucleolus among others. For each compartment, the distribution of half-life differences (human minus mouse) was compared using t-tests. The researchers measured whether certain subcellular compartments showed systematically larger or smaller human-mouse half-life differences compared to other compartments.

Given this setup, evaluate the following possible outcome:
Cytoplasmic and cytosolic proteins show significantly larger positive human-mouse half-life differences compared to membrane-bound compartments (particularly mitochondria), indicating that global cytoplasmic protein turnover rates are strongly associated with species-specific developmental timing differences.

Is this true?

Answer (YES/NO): NO